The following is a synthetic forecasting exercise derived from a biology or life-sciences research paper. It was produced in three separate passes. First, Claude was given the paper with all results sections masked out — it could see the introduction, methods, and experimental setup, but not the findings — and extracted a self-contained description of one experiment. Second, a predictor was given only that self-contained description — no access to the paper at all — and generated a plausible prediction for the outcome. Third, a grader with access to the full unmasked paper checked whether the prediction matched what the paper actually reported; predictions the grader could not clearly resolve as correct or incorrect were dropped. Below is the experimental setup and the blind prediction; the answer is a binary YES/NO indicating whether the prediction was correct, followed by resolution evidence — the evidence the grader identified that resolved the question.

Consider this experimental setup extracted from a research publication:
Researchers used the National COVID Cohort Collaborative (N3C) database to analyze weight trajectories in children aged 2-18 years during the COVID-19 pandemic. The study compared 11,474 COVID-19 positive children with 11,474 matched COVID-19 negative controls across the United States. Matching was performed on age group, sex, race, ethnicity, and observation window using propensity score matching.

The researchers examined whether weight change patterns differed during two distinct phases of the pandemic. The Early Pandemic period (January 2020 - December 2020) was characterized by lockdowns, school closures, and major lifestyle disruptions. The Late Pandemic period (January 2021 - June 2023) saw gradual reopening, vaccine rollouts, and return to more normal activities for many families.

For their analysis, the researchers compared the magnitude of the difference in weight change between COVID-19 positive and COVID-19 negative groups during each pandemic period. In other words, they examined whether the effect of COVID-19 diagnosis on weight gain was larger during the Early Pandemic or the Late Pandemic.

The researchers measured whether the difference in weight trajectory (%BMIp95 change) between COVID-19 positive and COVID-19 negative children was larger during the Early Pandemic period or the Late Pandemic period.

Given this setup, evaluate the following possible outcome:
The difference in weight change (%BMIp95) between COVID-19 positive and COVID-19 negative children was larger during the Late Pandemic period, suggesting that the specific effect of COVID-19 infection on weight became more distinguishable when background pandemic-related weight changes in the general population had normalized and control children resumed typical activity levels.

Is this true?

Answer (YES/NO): NO